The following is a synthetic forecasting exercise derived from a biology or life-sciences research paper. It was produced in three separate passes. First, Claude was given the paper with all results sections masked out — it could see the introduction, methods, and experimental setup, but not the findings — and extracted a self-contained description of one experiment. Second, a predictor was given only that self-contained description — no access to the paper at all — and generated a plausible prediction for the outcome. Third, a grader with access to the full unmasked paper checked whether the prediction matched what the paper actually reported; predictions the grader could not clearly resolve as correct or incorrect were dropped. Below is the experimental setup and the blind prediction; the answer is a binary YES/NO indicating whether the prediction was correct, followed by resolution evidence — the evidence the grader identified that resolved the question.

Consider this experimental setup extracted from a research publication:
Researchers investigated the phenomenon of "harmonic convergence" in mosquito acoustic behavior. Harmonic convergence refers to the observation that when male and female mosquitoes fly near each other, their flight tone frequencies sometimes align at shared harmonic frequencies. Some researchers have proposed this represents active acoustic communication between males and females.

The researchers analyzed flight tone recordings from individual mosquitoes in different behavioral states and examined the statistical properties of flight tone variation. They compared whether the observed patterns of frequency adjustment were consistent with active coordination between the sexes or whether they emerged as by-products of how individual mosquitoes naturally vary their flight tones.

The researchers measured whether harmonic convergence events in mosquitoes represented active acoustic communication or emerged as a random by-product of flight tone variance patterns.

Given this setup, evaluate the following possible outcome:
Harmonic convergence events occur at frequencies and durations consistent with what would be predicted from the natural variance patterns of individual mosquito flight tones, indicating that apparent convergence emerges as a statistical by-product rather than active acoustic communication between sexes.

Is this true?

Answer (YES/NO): YES